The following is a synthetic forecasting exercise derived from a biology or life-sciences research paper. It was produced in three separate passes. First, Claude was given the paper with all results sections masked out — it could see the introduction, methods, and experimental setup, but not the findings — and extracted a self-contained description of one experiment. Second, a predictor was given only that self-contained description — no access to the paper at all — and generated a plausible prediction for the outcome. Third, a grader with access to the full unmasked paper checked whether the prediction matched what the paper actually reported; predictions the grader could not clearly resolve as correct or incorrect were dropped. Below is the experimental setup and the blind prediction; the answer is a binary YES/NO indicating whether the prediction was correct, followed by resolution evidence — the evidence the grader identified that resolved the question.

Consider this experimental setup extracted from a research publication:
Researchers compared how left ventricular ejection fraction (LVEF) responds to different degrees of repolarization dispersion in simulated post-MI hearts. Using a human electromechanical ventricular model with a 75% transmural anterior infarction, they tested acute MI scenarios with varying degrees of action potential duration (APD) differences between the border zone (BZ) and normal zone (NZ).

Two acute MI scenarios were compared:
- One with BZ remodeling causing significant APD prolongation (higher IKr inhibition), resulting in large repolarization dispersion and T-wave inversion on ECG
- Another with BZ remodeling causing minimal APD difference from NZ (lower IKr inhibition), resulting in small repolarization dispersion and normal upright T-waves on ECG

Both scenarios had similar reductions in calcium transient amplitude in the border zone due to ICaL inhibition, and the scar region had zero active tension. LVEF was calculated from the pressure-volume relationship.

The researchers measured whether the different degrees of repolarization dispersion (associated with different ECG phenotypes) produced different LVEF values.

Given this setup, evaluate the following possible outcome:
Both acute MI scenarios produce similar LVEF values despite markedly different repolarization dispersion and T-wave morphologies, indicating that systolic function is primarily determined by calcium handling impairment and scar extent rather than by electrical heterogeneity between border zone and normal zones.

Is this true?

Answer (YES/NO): YES